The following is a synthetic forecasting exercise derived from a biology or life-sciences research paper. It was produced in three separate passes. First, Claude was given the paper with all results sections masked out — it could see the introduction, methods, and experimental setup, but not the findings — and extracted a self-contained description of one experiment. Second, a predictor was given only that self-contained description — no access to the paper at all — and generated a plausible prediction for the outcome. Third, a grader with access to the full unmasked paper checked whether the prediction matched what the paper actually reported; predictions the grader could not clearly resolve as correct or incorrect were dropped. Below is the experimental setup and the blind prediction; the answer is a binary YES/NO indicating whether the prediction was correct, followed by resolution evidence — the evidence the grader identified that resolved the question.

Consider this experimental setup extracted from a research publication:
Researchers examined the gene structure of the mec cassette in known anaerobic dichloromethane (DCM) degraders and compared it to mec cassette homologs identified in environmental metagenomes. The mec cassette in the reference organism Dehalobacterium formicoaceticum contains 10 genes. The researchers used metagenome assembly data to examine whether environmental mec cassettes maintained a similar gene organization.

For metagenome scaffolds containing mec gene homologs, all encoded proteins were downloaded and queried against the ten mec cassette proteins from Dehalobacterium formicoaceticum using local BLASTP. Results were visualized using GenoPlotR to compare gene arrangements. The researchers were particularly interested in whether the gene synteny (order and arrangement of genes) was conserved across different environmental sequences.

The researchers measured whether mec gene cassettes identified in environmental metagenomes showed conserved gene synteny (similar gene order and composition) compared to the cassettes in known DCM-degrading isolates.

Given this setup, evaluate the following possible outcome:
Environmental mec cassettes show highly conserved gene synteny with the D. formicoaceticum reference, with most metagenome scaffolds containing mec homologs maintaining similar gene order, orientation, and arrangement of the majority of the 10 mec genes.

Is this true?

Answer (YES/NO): NO